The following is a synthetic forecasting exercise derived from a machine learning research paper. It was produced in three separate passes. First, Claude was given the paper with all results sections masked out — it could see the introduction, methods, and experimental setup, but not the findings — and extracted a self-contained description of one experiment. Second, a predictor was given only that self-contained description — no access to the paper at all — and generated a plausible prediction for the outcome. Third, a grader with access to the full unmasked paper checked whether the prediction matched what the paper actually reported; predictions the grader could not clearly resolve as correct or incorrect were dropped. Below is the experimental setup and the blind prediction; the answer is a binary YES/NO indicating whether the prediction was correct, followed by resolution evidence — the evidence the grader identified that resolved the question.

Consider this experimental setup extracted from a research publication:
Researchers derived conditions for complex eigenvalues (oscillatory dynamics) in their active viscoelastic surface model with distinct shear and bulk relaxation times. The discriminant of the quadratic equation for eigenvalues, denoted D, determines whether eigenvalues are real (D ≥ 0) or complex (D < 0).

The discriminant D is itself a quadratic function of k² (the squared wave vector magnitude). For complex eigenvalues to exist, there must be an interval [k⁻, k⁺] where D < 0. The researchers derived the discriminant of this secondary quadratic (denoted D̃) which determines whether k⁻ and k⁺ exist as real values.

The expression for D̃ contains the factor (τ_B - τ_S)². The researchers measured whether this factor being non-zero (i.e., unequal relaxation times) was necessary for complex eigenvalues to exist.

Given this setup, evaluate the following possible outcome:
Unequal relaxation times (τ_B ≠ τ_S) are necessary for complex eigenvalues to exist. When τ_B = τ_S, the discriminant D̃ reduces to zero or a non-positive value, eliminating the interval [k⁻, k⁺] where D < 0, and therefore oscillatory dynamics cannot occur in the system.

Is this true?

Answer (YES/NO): YES